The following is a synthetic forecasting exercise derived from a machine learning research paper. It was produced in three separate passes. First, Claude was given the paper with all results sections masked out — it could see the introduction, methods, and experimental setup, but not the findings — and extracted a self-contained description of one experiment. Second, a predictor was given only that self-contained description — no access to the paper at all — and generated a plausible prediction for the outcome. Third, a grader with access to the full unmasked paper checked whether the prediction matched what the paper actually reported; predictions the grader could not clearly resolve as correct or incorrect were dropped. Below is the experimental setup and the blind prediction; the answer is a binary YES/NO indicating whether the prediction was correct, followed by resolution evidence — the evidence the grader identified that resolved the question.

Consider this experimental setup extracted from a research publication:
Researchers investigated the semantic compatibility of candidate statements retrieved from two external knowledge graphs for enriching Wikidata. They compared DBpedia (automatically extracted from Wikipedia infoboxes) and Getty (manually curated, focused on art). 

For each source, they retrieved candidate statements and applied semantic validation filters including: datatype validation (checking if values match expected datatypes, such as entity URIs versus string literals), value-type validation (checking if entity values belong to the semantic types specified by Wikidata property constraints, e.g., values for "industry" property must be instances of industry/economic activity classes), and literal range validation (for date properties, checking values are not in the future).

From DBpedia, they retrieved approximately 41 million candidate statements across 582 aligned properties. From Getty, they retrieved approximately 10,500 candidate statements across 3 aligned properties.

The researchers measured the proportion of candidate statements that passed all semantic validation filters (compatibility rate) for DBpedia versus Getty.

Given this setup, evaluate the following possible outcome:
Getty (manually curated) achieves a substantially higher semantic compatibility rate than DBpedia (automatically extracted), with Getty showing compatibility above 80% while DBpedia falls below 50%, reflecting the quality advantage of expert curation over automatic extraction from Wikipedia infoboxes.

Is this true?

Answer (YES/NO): NO